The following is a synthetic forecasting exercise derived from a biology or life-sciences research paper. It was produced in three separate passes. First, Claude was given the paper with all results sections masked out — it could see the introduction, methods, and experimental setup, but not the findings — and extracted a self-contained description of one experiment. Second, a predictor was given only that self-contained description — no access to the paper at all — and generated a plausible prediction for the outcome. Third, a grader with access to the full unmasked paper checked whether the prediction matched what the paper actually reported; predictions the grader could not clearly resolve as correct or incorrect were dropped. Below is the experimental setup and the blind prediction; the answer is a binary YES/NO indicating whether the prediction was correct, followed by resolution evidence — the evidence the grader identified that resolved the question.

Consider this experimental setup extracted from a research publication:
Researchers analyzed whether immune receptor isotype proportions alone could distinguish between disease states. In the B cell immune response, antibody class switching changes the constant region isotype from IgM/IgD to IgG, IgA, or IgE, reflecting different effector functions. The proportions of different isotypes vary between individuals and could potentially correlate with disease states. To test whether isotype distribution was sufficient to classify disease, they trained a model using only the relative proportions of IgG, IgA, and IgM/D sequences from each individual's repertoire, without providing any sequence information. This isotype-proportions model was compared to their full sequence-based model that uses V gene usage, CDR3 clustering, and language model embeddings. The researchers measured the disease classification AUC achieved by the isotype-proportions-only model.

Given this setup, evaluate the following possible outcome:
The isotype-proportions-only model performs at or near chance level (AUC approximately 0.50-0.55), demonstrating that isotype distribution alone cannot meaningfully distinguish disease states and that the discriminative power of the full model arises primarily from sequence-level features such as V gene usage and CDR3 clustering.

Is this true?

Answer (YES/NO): NO